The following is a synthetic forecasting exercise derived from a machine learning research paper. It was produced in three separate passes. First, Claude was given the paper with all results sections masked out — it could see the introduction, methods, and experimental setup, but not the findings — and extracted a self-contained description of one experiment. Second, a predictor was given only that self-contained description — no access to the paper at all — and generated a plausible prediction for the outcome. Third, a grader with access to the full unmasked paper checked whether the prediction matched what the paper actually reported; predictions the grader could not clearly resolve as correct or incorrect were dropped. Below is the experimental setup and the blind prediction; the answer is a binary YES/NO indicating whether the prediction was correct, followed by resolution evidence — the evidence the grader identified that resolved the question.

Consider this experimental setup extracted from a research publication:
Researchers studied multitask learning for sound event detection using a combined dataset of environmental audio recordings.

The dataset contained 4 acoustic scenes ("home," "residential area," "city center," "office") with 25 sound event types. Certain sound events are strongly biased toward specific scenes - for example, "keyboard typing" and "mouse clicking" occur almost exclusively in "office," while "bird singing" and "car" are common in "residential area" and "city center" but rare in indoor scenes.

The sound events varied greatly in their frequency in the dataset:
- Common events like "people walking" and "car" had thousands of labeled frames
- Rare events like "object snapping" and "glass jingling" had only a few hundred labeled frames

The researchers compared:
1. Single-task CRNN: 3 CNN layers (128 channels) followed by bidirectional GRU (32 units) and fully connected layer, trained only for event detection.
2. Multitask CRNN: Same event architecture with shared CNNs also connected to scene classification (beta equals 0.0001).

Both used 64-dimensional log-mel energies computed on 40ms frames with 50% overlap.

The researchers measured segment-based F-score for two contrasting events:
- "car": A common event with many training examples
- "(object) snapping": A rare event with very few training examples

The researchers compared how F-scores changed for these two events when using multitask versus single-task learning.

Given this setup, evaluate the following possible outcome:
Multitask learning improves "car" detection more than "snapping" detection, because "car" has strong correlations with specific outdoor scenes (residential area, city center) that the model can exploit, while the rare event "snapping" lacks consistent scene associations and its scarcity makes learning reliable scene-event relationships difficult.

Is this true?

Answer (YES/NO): NO